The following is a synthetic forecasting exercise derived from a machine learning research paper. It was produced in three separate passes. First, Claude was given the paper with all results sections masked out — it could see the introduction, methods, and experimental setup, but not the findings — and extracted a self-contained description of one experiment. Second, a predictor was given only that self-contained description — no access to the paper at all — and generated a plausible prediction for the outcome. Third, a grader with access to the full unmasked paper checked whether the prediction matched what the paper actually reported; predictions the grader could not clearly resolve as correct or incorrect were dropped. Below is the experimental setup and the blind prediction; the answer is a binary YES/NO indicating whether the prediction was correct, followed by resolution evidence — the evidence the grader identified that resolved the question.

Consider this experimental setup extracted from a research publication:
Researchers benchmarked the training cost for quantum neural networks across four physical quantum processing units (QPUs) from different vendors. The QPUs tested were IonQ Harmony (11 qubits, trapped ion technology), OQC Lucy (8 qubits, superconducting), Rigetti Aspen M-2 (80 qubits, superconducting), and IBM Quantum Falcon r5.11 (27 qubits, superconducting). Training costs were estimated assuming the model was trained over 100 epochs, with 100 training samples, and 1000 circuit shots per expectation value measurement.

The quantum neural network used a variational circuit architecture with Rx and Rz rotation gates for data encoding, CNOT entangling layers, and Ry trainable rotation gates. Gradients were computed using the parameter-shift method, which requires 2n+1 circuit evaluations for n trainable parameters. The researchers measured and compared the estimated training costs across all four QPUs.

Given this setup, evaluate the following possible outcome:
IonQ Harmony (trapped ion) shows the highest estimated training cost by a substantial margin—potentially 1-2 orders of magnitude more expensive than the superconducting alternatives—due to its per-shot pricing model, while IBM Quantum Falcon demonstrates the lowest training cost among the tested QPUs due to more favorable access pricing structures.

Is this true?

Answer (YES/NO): NO